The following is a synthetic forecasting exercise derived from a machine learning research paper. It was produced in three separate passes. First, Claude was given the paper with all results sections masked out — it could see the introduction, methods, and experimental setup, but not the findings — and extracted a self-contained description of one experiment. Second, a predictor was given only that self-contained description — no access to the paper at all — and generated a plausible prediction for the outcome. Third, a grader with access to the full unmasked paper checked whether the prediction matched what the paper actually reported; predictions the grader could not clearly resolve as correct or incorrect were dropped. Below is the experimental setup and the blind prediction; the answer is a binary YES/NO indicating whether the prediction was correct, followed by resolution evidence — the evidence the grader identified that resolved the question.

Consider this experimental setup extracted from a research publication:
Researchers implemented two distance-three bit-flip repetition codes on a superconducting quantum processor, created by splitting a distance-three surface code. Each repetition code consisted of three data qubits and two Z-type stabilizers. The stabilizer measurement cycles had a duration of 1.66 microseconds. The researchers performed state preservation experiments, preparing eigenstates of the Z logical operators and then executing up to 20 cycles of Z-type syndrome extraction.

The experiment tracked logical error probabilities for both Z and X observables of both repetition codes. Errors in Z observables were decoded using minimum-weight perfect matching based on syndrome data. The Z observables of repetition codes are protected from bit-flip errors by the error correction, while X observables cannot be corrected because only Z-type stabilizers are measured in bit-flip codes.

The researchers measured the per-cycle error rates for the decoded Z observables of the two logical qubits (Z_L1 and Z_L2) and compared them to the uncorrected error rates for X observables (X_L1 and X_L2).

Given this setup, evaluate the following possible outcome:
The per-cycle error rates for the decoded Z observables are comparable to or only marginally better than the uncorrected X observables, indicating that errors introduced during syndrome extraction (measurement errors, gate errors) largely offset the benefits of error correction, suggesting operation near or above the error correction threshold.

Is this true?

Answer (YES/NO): NO